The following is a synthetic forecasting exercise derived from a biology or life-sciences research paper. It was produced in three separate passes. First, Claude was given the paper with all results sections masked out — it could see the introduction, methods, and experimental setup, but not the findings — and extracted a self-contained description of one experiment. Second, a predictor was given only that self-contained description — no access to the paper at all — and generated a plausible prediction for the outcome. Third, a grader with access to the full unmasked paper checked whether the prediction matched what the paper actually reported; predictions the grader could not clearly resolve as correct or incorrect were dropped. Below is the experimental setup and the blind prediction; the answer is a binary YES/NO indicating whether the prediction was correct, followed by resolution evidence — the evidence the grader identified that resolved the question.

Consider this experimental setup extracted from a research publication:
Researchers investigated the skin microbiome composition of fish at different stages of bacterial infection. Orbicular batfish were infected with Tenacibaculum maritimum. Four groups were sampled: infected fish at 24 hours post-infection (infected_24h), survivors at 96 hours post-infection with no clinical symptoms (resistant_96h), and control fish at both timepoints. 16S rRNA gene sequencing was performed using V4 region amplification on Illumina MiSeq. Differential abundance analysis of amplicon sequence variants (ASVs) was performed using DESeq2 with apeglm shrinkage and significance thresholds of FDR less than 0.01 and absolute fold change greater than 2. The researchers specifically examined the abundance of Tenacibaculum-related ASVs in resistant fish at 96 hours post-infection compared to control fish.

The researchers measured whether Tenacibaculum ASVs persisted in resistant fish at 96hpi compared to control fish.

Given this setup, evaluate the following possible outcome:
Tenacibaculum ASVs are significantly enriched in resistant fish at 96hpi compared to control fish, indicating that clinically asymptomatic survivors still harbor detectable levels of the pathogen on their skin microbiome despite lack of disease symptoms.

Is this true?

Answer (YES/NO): YES